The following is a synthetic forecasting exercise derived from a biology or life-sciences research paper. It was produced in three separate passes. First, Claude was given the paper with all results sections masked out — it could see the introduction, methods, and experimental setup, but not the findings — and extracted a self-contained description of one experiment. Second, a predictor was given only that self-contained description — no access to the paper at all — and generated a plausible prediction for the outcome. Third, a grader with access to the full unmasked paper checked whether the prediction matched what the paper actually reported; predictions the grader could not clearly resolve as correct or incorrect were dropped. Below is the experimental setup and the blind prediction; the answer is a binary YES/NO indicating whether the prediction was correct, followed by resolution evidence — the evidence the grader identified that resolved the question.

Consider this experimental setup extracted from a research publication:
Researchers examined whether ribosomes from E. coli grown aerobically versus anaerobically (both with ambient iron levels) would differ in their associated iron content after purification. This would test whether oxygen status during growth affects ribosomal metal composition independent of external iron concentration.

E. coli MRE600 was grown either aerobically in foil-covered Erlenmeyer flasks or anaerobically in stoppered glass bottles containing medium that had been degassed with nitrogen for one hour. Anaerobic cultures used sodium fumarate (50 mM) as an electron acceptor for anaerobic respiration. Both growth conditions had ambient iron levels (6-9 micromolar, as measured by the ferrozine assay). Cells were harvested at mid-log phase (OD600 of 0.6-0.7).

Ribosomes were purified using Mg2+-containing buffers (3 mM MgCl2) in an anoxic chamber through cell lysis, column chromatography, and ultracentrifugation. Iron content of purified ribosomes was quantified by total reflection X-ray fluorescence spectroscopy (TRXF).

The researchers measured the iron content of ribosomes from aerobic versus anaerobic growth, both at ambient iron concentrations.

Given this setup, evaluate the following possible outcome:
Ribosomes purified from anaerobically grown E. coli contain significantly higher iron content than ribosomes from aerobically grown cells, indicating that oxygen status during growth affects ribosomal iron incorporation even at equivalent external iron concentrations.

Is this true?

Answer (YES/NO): NO